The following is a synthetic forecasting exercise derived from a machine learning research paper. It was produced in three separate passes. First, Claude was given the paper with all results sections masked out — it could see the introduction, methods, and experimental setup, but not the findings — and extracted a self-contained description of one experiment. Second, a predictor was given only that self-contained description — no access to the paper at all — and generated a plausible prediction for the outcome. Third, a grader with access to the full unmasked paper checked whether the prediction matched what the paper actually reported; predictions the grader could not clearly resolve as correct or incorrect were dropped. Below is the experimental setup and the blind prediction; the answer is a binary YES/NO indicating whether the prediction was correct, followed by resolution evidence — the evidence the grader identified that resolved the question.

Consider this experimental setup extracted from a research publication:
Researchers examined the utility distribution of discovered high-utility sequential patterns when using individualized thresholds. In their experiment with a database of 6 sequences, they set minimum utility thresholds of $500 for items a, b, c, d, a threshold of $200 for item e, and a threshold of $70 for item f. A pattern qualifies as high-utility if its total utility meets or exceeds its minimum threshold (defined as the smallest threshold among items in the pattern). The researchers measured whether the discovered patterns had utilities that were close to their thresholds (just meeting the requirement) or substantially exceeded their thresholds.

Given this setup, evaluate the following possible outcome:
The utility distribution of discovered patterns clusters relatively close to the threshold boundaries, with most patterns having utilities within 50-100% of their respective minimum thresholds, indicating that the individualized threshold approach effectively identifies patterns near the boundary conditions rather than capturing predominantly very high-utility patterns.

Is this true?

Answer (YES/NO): NO